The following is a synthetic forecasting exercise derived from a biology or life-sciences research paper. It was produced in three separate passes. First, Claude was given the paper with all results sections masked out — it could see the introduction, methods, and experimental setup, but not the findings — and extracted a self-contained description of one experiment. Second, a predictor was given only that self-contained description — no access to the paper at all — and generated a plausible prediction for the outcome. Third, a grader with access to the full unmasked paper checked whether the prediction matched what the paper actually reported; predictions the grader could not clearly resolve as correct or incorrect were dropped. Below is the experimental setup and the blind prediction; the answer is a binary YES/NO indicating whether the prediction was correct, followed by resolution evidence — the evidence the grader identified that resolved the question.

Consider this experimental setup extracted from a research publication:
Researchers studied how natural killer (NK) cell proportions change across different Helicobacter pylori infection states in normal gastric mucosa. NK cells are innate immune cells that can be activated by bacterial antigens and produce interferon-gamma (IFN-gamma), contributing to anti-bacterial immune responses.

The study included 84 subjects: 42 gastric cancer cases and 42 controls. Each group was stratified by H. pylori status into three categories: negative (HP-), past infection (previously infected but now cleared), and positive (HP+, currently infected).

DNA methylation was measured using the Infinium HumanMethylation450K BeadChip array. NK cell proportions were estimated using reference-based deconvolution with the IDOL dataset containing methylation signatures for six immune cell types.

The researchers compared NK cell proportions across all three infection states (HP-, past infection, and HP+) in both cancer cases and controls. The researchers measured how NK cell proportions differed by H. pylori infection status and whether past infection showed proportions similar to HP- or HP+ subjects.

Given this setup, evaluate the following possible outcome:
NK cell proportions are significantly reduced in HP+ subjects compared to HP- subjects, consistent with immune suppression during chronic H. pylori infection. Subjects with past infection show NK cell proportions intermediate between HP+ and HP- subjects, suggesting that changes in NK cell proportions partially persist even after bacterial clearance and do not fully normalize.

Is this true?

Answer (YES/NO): NO